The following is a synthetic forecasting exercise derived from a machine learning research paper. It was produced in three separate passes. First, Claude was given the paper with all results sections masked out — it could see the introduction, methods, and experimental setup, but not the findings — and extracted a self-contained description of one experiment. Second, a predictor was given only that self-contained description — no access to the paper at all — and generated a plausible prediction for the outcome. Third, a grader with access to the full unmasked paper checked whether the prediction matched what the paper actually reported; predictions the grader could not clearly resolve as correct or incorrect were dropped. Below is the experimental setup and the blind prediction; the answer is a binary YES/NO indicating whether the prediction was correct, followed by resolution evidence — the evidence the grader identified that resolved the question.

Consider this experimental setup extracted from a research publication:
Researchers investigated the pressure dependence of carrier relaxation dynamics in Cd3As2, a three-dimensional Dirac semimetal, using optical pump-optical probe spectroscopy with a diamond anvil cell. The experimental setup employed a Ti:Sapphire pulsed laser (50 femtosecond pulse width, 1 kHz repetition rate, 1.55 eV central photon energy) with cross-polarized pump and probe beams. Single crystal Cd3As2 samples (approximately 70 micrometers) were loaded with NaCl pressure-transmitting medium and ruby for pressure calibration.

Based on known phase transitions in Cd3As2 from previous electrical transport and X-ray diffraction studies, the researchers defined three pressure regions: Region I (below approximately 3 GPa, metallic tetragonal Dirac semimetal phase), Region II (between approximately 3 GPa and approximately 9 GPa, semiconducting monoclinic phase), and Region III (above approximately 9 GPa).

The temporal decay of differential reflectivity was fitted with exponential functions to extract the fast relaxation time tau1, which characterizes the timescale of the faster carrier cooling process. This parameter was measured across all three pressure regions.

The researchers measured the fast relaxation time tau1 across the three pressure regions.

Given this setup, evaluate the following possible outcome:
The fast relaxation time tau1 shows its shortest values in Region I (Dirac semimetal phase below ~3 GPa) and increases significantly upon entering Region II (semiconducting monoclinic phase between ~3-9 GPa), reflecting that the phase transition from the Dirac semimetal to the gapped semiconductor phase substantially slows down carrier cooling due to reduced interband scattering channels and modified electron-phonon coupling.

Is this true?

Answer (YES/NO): NO